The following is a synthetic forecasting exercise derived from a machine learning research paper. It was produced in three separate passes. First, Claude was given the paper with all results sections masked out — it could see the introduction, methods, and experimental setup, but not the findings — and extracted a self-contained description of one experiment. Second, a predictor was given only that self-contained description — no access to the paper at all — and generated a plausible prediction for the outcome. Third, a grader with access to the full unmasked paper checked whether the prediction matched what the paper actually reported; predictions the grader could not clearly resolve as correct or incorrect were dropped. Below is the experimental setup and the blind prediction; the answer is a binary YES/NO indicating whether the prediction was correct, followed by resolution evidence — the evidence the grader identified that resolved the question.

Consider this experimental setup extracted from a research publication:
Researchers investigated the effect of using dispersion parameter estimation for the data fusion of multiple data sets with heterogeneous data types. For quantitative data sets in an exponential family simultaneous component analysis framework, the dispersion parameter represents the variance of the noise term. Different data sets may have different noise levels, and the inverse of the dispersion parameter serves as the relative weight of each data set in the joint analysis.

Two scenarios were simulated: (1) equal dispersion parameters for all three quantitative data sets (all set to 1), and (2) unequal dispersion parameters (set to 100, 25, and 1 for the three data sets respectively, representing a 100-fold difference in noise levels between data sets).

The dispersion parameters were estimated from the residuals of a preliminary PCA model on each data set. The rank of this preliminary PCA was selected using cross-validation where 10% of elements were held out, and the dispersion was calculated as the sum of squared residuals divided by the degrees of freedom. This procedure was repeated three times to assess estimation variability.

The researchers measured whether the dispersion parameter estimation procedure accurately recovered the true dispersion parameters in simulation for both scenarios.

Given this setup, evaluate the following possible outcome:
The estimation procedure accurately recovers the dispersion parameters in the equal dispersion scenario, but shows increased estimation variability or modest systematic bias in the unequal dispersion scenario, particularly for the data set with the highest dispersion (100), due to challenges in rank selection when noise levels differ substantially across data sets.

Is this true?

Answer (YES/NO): NO